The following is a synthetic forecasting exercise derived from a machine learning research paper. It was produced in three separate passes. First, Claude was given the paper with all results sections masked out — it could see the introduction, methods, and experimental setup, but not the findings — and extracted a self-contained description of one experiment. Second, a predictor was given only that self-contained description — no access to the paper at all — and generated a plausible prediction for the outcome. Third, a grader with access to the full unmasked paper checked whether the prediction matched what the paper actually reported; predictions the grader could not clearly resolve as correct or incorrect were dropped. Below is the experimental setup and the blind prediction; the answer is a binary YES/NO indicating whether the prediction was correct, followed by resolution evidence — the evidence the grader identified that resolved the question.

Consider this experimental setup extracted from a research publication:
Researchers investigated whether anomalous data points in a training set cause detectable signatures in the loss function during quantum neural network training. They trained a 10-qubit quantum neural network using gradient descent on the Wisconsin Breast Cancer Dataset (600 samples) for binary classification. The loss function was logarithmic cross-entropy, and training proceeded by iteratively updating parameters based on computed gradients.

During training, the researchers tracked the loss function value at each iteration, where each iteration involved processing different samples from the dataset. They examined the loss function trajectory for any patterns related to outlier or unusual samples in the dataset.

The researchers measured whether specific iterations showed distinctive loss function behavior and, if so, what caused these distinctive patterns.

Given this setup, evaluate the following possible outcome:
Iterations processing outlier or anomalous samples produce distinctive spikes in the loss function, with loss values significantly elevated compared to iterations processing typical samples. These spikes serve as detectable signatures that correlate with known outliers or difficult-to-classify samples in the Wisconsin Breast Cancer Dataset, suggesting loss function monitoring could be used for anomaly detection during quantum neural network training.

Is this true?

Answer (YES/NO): YES